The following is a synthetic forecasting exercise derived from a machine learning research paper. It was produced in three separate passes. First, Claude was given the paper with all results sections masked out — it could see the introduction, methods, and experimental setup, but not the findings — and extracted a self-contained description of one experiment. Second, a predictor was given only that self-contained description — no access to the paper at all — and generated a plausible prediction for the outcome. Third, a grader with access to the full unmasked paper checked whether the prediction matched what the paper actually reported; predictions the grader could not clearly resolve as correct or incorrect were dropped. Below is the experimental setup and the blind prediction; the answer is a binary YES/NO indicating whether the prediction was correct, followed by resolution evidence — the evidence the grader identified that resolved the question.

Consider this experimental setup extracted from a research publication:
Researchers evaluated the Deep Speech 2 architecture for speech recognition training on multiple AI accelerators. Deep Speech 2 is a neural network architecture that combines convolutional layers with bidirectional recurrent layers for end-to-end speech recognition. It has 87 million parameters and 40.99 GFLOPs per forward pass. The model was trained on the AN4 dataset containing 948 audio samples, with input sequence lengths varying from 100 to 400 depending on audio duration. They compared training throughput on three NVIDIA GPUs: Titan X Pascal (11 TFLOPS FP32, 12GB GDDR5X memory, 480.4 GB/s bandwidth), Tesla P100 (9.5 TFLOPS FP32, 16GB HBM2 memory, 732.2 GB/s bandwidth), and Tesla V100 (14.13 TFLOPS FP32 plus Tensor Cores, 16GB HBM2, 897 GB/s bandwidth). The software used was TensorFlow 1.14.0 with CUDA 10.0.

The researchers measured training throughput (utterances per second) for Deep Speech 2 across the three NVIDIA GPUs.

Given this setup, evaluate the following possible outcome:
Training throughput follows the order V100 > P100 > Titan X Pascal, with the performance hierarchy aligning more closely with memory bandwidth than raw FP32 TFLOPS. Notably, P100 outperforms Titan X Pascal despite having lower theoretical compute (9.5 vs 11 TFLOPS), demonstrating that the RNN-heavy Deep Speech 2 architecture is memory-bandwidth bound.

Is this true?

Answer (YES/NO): NO